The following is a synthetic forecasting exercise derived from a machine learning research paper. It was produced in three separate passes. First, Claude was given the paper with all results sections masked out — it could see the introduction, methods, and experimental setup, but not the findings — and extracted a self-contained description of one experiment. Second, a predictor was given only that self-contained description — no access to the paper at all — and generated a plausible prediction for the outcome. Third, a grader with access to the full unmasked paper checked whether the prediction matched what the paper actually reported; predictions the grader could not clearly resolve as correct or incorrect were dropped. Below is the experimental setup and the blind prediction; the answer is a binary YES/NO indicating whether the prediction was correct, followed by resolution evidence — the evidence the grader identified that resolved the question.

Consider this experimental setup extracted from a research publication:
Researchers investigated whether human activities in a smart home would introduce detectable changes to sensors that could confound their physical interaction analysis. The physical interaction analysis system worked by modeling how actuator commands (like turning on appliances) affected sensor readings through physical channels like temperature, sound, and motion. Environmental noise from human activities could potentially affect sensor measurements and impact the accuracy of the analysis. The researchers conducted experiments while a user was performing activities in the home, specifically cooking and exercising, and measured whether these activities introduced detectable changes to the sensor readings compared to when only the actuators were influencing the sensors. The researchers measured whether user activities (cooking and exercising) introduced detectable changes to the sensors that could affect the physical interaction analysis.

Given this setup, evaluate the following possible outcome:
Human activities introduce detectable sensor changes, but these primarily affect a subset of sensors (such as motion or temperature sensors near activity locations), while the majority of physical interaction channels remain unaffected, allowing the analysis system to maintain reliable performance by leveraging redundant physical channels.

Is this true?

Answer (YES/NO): NO